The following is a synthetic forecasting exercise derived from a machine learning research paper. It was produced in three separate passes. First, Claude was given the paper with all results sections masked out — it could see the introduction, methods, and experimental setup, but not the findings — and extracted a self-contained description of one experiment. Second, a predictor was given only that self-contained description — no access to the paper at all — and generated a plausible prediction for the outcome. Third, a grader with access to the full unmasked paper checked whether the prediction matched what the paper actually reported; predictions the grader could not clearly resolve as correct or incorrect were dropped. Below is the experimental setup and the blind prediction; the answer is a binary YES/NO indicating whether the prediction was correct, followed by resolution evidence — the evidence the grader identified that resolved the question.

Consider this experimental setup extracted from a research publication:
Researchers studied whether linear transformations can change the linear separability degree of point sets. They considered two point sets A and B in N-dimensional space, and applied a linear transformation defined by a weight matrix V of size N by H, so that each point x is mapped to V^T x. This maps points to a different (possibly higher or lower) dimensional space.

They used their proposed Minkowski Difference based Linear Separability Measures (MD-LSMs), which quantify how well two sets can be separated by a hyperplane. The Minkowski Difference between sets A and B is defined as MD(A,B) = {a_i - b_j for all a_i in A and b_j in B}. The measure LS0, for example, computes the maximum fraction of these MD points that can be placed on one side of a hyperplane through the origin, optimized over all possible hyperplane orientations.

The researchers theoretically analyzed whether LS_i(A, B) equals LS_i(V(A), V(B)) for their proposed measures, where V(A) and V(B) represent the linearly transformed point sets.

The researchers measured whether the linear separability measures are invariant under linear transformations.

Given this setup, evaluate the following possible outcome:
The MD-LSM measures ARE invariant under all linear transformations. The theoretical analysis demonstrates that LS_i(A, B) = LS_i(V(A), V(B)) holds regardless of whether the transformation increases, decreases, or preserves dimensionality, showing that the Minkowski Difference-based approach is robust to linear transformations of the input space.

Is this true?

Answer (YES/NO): YES